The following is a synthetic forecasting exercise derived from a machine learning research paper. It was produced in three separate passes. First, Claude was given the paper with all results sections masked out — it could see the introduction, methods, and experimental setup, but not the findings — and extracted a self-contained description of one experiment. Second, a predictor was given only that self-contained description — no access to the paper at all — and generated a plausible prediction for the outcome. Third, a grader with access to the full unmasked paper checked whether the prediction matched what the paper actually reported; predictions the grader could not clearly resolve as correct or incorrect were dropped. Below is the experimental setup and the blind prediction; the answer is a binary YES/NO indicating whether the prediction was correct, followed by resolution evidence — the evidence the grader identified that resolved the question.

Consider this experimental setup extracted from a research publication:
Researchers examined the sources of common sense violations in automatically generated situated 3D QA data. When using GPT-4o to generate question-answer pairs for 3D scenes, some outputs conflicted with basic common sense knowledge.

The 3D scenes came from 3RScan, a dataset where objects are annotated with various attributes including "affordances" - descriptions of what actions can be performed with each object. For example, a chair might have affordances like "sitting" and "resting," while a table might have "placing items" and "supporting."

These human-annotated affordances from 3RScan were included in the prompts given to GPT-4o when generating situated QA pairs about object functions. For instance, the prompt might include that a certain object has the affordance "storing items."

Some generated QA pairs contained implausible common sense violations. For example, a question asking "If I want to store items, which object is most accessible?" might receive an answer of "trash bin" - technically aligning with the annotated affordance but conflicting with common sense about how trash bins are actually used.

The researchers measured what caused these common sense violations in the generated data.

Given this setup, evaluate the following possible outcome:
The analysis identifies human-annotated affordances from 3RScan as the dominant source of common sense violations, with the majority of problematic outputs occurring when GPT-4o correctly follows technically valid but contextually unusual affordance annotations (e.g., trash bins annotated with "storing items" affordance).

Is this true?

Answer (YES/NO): NO